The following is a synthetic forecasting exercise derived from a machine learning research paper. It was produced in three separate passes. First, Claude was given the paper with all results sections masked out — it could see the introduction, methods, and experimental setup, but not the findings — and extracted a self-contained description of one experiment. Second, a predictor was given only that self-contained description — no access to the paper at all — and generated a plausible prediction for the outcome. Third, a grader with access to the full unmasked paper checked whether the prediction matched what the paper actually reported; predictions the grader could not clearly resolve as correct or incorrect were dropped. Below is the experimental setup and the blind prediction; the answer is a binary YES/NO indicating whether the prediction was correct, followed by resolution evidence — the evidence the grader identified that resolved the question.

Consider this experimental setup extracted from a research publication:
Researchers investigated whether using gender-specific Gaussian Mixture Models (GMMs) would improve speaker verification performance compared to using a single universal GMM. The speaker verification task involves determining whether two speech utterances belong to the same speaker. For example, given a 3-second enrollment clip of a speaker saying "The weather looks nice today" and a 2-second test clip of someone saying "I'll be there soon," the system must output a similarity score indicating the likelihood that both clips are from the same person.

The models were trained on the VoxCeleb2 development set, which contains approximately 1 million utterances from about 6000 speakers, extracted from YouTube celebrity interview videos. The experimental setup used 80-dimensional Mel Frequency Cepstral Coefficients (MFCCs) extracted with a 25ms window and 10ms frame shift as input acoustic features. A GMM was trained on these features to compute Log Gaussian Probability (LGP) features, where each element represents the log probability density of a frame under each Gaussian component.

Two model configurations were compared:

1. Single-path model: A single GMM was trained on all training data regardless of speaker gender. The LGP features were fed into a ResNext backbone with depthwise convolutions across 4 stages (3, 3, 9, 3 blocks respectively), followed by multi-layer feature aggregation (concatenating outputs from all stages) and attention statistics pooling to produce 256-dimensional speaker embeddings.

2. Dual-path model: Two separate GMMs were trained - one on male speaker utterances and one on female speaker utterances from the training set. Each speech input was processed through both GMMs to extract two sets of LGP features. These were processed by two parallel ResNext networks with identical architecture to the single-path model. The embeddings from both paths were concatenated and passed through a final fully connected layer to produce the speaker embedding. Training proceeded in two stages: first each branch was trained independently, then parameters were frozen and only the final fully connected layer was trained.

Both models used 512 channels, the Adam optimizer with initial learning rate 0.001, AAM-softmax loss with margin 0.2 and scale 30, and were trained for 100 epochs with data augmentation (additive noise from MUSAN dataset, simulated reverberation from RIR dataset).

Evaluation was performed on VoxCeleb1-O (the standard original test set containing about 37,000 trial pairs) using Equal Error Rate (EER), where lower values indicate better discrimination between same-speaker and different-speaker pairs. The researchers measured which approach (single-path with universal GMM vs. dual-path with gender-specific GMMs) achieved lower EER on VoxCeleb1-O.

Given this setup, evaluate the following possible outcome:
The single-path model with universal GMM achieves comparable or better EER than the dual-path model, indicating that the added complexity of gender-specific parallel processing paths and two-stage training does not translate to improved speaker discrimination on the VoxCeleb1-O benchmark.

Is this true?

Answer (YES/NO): NO